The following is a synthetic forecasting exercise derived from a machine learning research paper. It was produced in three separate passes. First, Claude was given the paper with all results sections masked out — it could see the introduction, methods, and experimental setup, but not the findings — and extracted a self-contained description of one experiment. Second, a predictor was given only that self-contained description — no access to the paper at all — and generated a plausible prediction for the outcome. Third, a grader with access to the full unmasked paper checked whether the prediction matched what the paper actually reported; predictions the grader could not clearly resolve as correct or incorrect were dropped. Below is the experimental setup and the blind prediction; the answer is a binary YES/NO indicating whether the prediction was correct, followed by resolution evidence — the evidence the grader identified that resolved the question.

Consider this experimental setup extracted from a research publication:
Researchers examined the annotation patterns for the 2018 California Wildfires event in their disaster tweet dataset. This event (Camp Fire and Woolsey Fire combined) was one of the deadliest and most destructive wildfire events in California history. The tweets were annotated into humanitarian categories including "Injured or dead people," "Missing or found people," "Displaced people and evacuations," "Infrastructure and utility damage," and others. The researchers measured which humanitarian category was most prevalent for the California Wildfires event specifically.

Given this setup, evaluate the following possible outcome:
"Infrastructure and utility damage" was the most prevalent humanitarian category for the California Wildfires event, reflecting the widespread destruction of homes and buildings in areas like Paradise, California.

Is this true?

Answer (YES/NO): NO